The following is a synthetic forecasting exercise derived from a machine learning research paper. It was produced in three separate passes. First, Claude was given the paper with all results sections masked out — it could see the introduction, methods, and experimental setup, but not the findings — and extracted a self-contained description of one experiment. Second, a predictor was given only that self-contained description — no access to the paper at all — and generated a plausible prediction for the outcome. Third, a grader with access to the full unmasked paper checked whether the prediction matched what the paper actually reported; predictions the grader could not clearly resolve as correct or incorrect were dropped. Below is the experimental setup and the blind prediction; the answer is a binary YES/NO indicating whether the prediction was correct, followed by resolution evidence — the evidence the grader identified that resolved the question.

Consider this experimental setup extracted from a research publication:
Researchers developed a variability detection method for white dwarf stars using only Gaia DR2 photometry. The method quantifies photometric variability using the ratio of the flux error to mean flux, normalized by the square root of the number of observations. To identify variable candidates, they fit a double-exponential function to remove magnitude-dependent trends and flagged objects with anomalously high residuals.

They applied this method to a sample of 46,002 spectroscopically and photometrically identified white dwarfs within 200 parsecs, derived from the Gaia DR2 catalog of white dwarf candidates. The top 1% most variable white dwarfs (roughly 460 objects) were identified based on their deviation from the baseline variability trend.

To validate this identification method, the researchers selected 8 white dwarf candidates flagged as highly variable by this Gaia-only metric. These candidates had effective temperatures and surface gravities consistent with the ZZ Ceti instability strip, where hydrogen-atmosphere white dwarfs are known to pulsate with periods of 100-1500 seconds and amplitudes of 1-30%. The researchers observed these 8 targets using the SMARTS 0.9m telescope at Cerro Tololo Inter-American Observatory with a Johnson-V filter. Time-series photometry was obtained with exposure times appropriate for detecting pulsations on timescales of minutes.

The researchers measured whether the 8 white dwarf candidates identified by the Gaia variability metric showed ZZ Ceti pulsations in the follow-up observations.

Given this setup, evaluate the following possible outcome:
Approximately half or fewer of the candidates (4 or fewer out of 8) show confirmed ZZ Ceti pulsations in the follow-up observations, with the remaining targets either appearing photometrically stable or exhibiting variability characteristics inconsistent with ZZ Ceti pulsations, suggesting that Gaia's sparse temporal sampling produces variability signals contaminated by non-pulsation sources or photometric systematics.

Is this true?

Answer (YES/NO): NO